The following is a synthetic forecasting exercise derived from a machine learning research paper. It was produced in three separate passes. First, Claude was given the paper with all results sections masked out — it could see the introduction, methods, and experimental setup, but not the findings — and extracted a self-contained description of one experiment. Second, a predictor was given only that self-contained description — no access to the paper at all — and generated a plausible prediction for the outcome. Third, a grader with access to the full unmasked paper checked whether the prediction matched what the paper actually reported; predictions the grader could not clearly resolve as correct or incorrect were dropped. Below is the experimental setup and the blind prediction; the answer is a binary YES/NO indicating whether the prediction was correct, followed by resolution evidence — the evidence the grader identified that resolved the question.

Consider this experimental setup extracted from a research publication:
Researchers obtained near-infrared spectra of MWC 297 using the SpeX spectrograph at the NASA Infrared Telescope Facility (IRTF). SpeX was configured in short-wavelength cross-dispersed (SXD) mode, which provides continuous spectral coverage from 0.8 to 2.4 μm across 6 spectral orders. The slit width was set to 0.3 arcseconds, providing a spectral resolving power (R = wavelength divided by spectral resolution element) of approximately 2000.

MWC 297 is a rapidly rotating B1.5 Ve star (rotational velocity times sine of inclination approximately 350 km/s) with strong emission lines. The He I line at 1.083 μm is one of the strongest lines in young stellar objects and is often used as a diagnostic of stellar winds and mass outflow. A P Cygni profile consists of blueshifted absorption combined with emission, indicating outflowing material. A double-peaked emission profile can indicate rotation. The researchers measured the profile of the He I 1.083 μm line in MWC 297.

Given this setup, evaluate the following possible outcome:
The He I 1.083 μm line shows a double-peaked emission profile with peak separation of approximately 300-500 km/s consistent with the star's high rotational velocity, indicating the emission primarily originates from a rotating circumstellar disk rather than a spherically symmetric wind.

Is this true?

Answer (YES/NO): NO